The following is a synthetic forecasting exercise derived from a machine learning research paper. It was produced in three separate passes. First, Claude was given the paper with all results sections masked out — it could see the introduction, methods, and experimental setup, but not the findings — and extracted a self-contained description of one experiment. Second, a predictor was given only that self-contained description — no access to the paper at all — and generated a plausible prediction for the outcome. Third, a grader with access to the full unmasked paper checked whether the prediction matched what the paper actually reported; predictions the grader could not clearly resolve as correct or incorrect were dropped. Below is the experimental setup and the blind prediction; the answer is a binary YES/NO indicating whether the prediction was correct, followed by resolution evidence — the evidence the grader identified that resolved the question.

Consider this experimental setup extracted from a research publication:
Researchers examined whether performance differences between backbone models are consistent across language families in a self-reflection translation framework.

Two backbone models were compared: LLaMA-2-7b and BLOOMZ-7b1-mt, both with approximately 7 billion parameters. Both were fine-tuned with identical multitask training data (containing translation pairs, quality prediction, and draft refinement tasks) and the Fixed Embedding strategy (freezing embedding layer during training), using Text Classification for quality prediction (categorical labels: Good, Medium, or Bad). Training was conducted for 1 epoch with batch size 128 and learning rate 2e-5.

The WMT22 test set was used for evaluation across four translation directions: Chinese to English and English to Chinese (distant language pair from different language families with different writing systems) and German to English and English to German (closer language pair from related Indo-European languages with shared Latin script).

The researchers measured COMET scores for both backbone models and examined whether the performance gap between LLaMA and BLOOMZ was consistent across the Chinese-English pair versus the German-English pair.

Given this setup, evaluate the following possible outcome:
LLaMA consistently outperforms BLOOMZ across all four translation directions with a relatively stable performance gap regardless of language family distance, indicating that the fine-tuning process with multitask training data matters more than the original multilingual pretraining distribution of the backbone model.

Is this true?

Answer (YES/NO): NO